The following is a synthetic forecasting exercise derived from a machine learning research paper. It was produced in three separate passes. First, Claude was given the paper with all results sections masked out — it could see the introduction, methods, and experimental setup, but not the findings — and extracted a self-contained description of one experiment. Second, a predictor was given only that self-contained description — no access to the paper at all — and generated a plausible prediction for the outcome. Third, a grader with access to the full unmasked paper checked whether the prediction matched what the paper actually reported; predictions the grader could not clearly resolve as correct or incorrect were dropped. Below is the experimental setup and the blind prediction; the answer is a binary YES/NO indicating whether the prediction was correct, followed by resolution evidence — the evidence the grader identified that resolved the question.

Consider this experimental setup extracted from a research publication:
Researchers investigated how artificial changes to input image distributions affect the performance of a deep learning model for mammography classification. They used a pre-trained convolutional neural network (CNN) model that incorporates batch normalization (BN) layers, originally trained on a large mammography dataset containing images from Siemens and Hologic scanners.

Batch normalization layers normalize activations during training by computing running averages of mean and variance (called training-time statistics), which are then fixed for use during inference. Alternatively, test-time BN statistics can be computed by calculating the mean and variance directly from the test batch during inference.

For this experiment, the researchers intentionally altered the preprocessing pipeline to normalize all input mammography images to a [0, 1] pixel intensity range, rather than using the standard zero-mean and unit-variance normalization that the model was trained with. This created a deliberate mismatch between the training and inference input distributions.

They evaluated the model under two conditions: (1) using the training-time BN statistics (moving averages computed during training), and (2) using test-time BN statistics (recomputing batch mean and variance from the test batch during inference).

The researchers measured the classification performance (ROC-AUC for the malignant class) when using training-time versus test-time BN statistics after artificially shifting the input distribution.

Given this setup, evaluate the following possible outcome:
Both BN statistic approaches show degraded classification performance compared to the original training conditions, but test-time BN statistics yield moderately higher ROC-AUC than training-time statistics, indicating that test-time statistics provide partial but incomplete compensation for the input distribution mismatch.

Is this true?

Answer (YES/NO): NO